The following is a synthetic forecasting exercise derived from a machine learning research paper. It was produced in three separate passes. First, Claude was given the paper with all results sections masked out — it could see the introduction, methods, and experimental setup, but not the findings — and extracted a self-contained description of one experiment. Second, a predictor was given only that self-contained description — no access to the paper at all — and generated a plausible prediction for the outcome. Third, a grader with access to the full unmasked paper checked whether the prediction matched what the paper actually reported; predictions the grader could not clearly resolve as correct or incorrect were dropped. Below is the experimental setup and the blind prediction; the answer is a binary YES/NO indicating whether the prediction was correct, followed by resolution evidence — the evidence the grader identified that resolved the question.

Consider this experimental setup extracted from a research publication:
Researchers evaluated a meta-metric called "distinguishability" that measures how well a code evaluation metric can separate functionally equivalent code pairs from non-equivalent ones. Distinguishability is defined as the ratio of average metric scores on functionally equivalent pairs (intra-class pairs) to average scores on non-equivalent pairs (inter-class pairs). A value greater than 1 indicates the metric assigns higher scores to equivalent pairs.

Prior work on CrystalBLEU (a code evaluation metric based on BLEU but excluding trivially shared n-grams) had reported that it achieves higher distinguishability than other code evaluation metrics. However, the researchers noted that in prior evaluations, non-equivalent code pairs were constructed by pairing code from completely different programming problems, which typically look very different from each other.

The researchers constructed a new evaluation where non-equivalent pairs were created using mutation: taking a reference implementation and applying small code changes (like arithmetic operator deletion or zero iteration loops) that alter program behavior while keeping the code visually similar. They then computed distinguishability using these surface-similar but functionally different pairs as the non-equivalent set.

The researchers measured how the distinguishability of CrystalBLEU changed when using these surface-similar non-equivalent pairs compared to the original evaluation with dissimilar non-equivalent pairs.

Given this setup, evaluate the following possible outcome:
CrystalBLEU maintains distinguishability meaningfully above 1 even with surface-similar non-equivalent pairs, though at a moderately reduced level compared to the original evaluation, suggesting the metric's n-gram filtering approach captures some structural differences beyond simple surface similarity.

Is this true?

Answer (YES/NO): NO